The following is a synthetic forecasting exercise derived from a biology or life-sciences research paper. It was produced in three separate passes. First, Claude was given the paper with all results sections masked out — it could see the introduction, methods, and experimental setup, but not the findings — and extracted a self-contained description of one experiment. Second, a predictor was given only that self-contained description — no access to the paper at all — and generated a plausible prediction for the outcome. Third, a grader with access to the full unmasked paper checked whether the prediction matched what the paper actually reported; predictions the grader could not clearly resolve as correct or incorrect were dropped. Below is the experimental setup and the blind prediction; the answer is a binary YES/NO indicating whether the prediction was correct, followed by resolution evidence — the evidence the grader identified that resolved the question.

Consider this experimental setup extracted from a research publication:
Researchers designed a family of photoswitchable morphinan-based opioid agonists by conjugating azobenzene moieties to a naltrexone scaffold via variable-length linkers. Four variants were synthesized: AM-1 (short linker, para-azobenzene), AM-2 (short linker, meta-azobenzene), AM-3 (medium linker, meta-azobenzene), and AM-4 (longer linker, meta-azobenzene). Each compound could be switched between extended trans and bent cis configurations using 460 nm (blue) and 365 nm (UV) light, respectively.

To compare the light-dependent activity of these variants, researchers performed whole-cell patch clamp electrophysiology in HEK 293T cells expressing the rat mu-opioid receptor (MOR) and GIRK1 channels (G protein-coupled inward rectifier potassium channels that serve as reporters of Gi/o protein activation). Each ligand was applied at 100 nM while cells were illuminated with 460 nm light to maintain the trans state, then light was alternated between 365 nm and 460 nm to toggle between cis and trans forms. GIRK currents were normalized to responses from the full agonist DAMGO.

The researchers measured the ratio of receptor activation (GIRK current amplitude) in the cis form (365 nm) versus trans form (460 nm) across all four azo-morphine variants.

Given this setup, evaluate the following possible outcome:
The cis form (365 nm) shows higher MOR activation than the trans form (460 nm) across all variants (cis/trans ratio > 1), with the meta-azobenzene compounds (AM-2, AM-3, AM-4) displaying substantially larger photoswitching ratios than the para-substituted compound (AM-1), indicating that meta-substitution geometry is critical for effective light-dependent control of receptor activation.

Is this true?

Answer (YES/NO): NO